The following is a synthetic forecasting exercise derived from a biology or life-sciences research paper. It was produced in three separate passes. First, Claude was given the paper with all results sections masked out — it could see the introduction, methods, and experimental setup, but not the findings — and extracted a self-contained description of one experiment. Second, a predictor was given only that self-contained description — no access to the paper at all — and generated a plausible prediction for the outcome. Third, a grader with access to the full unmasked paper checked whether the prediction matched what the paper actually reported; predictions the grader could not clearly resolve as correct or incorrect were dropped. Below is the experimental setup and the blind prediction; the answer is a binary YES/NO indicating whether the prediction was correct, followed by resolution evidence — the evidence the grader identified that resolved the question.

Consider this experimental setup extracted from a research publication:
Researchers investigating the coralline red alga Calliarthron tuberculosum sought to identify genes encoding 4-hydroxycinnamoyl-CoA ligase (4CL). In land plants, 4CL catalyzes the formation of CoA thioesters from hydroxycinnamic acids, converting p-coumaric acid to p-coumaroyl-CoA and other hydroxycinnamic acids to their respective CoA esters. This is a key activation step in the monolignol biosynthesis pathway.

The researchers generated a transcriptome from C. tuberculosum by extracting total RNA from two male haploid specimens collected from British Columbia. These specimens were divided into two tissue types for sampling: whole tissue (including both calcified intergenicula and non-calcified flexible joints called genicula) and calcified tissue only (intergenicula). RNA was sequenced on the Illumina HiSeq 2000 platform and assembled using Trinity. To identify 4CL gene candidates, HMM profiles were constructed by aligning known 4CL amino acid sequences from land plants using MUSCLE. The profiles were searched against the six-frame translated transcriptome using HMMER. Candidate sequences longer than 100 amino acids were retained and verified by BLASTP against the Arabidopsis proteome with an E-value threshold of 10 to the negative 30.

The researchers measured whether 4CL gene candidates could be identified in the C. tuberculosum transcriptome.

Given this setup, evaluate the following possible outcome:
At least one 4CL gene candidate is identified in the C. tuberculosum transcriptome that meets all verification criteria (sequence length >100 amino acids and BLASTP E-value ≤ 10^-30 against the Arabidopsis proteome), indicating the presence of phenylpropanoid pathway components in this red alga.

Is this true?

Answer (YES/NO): YES